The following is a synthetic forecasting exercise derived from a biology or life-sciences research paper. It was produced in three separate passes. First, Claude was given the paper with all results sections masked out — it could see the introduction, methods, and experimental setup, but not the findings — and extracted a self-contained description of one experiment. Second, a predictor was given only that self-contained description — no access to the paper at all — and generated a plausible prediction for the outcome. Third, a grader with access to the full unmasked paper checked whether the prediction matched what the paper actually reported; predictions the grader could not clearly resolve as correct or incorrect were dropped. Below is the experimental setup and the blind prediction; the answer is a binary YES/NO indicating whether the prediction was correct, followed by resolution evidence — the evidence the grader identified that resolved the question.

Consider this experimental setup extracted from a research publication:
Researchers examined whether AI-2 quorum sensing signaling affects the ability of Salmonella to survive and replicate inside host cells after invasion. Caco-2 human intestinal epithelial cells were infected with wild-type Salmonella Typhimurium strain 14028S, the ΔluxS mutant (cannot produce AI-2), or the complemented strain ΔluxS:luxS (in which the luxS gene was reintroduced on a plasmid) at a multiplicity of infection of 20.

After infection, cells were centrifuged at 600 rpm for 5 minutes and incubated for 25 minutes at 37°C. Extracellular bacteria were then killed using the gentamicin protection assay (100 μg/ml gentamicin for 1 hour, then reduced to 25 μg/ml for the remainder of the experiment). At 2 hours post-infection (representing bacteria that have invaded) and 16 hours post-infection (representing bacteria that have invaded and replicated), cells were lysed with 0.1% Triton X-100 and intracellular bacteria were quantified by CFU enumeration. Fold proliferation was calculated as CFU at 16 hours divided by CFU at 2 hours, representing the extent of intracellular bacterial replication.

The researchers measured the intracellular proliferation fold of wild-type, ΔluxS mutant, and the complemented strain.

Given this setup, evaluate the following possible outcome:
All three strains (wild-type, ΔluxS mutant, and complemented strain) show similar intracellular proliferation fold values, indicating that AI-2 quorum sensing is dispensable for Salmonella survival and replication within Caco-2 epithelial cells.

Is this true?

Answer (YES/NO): NO